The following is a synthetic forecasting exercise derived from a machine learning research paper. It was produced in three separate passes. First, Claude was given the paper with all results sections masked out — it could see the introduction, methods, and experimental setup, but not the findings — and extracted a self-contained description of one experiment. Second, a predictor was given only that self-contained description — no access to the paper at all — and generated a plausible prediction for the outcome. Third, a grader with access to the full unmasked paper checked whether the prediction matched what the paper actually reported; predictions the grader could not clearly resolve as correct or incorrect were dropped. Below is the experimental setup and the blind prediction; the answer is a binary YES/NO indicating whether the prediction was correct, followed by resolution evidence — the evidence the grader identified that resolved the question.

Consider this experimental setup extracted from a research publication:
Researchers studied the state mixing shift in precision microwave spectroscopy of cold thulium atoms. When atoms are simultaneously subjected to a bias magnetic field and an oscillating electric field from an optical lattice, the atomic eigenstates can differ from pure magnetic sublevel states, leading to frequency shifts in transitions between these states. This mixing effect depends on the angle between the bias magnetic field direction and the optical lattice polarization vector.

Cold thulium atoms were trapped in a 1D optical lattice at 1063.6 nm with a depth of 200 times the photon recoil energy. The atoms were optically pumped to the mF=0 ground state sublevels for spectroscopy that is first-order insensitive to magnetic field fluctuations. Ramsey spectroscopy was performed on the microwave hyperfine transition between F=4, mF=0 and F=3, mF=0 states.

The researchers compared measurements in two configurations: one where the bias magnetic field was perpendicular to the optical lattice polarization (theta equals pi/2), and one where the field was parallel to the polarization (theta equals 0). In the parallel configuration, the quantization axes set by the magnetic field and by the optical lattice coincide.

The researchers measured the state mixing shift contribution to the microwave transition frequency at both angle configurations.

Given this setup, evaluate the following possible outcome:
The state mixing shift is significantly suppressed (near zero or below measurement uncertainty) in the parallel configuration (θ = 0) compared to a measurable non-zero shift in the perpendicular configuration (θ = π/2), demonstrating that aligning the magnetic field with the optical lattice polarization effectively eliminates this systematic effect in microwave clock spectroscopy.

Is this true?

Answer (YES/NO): YES